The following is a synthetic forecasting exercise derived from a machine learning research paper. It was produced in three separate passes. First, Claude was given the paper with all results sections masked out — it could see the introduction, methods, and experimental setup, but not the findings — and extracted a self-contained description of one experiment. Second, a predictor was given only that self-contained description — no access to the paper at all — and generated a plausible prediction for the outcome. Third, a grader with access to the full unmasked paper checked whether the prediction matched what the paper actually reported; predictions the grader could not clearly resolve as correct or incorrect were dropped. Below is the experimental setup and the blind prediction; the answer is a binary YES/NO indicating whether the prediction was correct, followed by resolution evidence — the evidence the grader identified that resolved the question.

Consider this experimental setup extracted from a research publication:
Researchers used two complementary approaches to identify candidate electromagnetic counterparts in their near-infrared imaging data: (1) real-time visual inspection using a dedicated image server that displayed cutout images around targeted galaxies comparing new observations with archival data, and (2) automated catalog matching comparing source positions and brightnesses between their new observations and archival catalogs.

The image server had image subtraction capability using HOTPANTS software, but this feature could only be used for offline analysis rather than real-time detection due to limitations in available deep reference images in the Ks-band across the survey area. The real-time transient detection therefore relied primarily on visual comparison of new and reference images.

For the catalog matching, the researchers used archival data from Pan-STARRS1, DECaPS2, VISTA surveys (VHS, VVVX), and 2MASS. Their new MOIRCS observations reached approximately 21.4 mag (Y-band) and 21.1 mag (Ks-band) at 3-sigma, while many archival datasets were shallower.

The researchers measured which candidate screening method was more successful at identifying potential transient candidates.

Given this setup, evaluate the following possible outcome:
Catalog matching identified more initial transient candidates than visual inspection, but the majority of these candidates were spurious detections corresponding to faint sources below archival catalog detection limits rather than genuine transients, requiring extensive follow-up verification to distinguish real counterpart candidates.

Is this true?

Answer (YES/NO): NO